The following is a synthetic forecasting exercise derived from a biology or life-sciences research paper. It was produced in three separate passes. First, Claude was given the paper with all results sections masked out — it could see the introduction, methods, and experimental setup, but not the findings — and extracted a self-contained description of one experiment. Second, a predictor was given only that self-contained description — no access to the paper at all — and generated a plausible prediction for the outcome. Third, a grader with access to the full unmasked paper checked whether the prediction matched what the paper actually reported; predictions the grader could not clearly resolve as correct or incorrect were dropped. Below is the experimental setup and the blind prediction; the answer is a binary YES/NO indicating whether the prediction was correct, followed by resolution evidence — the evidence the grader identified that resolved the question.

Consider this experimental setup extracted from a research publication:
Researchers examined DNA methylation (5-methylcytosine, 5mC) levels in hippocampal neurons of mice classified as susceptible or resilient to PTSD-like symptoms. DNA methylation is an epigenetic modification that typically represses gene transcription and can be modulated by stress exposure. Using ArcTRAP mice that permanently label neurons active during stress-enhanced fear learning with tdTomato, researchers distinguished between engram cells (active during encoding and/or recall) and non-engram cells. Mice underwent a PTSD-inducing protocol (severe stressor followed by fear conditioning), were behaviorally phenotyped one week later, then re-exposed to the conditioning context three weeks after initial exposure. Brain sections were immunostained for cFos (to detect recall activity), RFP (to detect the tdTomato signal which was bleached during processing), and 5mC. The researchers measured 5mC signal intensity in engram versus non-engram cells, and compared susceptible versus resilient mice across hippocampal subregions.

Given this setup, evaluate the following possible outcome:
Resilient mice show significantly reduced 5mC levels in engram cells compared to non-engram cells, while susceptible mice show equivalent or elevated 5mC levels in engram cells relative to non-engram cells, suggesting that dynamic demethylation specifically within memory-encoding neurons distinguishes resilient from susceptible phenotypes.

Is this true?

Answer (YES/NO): NO